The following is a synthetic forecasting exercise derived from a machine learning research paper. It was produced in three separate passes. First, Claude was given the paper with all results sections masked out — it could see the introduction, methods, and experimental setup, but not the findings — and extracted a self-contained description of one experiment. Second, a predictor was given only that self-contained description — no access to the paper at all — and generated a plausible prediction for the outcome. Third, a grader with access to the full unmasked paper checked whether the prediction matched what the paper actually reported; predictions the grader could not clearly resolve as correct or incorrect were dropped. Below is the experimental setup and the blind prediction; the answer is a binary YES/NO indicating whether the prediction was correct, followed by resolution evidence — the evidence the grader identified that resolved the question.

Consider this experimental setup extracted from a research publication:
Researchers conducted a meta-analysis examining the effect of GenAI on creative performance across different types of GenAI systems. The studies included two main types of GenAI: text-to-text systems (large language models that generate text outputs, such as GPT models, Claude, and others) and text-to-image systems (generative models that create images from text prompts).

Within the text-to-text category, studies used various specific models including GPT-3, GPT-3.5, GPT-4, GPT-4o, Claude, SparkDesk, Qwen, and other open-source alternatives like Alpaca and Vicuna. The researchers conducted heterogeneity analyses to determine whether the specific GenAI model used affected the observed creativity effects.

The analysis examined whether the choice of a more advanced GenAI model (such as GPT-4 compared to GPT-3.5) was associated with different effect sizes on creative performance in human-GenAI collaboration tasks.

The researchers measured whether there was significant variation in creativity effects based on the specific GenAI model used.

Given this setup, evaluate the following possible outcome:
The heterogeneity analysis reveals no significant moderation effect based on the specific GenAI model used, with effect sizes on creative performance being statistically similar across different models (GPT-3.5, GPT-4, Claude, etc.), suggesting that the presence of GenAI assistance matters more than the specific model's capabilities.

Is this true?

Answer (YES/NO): NO